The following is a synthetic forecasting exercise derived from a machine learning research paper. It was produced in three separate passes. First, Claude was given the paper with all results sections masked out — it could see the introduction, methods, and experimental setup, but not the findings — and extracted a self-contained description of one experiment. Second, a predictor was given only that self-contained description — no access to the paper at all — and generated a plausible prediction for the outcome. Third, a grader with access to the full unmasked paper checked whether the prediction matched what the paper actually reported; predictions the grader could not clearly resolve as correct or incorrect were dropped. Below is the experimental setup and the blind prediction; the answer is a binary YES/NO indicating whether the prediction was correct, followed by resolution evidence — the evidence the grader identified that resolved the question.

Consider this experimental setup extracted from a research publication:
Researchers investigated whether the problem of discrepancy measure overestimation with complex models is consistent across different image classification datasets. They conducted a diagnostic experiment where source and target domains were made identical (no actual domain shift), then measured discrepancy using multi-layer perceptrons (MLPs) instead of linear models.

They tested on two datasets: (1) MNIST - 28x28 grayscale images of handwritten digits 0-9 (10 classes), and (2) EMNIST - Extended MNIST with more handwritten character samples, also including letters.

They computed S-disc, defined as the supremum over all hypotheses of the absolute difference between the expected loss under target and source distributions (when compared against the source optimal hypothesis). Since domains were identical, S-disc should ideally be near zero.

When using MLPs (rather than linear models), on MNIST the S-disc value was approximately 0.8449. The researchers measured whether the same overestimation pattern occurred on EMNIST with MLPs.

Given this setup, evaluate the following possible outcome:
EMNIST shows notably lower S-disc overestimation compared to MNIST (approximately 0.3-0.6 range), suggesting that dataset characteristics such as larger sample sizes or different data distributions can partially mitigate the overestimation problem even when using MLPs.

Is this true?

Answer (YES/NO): YES